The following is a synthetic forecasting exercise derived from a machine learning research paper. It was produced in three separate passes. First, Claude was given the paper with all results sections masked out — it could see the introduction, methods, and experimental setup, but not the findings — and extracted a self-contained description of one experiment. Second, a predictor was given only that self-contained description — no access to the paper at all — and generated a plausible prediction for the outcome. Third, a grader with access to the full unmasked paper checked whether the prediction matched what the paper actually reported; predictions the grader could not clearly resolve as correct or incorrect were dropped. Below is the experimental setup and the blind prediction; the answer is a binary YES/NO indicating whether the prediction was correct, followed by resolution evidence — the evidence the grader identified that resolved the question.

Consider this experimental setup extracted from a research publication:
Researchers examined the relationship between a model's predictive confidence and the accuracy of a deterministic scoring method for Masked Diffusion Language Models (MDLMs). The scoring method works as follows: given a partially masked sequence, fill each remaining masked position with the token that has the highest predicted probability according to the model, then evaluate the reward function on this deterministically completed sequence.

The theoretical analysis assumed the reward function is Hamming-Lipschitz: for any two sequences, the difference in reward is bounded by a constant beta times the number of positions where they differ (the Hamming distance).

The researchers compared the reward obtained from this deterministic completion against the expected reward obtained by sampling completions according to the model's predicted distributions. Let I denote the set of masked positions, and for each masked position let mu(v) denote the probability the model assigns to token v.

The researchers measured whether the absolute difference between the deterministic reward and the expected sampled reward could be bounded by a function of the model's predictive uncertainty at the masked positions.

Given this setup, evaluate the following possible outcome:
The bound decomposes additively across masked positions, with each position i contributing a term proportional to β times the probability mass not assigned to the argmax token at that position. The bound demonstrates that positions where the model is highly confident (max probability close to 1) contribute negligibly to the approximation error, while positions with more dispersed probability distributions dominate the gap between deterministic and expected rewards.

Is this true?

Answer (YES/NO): YES